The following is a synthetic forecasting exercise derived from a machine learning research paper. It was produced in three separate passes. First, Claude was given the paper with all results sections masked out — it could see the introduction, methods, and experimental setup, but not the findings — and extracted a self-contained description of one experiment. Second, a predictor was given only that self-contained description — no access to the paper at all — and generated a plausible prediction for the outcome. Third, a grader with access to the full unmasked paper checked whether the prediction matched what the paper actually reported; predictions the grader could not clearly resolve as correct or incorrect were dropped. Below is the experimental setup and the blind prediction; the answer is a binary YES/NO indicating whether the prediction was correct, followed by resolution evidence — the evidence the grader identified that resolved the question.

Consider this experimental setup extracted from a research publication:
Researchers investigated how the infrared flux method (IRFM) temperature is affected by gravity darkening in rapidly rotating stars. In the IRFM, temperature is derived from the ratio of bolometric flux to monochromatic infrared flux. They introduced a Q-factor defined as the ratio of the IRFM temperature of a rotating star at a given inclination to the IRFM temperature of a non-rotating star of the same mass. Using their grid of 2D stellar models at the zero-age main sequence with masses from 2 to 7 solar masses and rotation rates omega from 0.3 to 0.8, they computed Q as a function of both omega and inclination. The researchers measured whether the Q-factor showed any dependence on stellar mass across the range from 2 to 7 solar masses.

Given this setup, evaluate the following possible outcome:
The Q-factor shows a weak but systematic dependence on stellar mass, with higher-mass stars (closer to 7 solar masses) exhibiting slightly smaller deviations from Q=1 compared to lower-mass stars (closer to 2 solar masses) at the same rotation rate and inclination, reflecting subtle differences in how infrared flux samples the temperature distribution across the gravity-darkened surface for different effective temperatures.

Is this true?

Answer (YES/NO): NO